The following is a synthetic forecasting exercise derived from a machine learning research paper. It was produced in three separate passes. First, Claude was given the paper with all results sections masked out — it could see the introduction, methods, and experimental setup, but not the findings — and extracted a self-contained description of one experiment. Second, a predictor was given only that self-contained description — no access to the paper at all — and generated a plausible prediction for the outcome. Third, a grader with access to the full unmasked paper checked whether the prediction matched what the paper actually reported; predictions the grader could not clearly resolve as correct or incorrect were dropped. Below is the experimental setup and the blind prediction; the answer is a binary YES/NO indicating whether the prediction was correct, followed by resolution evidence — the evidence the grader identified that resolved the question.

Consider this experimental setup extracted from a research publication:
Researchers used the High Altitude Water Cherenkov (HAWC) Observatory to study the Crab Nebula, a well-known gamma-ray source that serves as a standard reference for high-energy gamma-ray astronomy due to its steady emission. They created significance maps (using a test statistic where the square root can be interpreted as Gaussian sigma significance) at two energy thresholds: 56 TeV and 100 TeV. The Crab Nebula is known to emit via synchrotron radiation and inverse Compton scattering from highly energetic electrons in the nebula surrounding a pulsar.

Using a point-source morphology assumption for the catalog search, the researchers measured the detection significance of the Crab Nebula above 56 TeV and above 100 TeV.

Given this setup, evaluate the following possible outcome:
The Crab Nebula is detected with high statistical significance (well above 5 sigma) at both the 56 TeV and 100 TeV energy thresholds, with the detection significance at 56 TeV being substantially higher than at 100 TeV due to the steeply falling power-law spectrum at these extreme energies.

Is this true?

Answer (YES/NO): NO